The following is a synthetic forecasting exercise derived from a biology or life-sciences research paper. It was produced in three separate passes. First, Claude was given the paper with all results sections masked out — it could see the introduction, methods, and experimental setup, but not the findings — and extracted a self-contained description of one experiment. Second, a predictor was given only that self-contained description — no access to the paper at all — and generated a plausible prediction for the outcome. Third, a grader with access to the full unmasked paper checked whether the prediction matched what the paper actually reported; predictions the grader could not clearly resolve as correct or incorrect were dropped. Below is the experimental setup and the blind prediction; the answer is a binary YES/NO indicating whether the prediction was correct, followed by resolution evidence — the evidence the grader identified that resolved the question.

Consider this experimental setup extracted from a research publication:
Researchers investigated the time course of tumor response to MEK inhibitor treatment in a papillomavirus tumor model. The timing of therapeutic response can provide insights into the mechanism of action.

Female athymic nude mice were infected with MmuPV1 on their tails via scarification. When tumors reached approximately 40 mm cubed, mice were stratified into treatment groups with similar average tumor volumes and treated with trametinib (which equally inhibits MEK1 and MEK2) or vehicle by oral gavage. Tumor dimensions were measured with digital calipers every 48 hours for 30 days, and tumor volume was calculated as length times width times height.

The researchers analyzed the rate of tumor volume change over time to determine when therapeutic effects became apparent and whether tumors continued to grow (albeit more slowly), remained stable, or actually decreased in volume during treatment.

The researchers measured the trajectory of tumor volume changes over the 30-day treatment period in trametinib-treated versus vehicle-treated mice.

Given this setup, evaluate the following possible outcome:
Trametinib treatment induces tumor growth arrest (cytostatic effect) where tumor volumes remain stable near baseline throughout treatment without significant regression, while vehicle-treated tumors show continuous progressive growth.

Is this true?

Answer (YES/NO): NO